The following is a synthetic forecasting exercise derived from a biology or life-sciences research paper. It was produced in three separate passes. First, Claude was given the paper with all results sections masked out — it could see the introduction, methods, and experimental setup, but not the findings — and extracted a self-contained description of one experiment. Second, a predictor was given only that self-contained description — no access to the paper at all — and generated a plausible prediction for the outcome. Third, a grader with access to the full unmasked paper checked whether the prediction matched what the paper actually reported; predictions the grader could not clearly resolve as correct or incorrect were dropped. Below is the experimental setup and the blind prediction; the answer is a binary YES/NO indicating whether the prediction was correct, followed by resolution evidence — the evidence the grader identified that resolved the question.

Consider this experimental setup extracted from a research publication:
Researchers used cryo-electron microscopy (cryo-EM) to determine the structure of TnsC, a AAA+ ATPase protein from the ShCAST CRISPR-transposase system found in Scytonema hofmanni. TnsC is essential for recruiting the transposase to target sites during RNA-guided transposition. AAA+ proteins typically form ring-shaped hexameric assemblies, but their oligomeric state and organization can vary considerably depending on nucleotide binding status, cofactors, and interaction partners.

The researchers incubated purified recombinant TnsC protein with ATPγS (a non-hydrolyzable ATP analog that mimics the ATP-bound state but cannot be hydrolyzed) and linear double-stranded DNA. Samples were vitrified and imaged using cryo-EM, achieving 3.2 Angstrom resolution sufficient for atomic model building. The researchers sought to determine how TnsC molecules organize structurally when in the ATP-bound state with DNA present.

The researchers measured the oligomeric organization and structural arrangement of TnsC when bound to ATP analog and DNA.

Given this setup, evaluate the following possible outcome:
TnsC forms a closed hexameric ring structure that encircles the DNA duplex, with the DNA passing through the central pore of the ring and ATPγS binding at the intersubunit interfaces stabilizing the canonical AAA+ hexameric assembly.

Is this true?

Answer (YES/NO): NO